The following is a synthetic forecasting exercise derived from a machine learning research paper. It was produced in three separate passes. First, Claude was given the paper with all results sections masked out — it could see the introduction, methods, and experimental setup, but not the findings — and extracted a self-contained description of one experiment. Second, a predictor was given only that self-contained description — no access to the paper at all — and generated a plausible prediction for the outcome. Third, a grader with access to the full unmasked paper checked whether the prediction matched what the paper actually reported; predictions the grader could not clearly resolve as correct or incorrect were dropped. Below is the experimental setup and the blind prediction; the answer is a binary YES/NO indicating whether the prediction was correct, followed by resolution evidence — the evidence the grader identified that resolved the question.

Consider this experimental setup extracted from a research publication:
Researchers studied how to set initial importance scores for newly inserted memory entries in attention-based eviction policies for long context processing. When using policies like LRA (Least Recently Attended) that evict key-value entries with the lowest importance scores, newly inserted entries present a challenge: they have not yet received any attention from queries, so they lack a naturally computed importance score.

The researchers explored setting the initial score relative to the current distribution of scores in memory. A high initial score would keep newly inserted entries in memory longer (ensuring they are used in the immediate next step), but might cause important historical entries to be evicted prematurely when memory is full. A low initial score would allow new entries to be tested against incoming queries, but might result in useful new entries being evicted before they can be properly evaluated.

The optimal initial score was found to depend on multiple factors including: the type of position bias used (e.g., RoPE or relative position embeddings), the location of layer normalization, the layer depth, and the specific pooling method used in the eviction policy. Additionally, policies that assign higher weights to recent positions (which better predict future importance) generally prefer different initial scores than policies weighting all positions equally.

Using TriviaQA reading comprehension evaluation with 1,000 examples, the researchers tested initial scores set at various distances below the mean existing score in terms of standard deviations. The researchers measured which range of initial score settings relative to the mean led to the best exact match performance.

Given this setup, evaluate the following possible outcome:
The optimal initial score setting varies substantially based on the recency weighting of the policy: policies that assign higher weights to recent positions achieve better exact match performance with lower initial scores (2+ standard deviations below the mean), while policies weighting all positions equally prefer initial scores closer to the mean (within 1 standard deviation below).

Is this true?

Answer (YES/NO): NO